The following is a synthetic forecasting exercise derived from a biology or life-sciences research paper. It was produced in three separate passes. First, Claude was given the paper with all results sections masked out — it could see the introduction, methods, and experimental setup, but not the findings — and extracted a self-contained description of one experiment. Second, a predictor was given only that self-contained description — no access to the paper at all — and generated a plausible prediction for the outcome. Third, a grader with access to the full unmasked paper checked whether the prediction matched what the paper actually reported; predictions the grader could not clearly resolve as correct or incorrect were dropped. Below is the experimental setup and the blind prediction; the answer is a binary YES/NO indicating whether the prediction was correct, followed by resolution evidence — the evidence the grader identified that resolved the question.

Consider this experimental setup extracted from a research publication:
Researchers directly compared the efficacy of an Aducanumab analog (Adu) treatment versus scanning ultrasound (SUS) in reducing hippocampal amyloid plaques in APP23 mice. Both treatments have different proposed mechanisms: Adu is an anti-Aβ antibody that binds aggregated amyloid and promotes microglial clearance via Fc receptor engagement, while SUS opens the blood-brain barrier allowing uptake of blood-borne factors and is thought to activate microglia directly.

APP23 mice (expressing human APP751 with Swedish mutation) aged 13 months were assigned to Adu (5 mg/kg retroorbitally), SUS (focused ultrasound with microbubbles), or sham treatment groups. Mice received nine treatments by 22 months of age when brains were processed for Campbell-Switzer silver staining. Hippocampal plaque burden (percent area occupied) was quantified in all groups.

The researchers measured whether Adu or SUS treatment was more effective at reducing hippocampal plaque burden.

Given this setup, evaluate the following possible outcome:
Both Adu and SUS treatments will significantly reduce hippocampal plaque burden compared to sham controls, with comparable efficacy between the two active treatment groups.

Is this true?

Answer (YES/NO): YES